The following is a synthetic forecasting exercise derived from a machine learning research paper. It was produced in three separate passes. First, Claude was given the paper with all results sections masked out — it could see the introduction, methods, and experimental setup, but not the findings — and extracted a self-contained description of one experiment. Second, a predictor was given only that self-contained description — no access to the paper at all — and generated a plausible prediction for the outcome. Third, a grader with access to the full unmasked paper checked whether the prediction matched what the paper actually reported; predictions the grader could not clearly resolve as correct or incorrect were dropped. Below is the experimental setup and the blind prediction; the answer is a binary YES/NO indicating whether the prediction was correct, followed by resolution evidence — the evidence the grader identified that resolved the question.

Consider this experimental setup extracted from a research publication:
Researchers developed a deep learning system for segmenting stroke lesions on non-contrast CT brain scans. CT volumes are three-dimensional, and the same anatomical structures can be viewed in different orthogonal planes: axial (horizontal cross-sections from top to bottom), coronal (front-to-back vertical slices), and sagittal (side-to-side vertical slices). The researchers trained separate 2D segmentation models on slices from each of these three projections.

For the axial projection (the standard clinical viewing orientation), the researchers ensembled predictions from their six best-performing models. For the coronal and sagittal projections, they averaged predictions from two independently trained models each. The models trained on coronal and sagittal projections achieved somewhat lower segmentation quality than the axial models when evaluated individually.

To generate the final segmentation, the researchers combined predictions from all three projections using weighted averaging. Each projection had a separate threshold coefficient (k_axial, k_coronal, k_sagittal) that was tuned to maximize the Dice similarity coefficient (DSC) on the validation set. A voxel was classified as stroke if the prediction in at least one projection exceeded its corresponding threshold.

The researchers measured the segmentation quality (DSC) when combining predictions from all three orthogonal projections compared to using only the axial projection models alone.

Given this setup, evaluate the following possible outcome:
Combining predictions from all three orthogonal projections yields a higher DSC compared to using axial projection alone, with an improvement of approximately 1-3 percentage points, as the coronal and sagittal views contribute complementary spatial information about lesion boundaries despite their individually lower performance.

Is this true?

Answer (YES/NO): NO